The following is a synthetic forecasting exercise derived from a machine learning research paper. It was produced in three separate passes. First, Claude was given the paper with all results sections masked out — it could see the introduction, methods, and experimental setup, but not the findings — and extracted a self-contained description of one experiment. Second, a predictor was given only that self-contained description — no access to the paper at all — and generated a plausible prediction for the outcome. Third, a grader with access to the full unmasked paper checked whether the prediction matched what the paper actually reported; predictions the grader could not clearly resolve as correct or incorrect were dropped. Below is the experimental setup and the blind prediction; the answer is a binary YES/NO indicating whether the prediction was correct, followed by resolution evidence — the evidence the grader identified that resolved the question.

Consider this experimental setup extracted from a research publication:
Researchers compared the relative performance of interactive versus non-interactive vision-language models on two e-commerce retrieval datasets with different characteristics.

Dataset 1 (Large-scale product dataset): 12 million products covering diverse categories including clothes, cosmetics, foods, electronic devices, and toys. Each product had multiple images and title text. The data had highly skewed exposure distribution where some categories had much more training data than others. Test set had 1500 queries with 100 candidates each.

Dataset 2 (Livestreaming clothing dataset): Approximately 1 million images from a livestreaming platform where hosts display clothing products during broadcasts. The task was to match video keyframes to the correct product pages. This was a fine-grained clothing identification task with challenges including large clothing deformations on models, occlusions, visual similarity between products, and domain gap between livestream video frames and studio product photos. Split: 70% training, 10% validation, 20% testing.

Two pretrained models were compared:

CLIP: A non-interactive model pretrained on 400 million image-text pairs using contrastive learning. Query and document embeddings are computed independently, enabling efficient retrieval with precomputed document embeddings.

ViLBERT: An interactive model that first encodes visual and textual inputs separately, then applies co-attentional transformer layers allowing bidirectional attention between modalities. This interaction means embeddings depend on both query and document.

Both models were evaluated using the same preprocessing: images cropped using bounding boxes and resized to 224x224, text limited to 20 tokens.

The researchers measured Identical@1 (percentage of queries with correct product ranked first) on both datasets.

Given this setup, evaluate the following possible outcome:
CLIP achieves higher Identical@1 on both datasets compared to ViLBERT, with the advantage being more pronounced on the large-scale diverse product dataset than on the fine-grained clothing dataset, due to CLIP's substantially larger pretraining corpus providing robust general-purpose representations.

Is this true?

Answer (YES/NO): YES